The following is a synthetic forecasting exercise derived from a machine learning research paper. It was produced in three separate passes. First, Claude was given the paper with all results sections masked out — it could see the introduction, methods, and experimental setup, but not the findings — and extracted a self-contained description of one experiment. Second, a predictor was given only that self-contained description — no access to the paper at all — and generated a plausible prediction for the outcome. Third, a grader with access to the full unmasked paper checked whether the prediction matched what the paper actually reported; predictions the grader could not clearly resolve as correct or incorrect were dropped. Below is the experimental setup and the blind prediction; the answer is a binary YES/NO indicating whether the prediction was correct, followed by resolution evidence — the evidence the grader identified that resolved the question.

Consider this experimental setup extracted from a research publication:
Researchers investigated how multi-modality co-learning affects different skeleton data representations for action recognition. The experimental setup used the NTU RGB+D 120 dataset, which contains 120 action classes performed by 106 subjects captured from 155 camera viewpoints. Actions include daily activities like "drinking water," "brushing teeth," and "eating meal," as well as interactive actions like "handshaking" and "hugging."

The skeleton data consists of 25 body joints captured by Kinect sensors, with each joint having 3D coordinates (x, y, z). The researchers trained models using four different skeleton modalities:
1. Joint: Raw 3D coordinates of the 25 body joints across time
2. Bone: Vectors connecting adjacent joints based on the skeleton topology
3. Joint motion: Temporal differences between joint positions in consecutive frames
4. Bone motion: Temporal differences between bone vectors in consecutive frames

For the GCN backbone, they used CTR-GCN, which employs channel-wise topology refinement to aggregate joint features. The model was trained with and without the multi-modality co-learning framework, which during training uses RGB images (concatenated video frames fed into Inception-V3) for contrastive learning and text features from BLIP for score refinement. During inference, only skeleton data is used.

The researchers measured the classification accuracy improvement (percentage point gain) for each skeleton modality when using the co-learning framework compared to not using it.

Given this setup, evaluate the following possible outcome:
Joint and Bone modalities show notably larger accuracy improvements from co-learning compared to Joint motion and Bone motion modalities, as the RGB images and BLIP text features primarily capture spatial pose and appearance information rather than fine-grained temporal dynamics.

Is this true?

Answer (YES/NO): NO